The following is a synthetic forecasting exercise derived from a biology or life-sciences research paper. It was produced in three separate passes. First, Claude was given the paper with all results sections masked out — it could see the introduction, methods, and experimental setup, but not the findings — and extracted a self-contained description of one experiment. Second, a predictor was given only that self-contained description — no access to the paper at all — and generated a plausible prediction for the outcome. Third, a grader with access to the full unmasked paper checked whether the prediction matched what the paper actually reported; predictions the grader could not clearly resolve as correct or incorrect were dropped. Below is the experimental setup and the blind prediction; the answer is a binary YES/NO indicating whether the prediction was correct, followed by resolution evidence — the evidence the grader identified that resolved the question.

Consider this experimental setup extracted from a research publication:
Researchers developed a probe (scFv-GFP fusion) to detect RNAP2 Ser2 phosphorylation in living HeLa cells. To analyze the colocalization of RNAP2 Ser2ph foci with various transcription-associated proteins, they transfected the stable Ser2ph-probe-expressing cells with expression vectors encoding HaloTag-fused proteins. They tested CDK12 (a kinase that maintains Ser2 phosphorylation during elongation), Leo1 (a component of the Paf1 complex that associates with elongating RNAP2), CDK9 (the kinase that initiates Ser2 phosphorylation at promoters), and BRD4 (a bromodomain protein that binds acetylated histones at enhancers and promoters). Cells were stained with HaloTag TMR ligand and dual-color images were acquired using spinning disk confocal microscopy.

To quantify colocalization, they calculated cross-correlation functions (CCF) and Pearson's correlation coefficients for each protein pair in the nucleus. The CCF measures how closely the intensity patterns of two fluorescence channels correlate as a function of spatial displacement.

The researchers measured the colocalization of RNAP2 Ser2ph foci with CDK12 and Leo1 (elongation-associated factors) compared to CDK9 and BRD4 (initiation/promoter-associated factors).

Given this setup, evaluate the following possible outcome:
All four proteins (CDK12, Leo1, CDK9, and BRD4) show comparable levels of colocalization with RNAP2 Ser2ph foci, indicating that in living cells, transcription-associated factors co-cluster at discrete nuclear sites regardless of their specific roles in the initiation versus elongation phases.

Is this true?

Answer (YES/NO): NO